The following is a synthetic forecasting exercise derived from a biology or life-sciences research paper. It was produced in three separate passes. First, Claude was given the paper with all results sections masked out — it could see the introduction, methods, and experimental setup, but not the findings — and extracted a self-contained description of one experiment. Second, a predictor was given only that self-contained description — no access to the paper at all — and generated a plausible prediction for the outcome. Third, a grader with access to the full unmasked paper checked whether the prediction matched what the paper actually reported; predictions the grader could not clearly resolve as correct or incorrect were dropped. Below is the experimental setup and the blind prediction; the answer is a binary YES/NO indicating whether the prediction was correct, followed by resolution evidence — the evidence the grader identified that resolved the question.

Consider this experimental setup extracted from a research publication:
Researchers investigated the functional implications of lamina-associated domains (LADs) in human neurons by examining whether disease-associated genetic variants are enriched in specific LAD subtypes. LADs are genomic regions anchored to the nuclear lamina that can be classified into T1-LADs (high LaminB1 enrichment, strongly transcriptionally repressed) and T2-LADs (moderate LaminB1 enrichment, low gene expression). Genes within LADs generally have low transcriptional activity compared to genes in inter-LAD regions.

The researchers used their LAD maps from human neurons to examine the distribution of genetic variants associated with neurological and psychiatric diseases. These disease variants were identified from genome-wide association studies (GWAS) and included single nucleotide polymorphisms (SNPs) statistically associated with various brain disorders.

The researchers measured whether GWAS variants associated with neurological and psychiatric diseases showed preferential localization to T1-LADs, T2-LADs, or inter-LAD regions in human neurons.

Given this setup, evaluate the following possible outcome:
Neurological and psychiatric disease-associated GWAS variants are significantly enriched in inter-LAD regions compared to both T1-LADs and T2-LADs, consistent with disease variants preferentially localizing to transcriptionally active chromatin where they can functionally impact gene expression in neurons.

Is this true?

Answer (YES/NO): NO